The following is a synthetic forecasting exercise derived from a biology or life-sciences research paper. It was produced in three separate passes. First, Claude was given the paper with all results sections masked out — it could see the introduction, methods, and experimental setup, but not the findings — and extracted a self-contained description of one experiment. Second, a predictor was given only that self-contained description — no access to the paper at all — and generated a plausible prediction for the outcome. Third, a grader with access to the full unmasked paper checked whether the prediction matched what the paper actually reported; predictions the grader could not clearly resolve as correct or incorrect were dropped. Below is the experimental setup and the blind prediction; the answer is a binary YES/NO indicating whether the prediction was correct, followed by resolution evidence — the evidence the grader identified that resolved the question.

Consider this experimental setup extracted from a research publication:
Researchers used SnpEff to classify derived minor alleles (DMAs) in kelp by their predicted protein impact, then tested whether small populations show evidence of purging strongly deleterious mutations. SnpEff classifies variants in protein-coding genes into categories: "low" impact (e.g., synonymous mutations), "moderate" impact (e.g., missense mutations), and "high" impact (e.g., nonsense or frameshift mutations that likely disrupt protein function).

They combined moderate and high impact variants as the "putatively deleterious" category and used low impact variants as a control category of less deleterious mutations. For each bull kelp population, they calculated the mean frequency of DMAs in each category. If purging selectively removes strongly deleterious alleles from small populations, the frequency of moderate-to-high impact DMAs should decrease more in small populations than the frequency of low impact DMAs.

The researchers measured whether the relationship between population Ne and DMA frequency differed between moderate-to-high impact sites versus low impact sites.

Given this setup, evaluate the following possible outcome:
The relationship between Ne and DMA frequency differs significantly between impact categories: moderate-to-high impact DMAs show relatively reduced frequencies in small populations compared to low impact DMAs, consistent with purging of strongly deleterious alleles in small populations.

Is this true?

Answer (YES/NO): NO